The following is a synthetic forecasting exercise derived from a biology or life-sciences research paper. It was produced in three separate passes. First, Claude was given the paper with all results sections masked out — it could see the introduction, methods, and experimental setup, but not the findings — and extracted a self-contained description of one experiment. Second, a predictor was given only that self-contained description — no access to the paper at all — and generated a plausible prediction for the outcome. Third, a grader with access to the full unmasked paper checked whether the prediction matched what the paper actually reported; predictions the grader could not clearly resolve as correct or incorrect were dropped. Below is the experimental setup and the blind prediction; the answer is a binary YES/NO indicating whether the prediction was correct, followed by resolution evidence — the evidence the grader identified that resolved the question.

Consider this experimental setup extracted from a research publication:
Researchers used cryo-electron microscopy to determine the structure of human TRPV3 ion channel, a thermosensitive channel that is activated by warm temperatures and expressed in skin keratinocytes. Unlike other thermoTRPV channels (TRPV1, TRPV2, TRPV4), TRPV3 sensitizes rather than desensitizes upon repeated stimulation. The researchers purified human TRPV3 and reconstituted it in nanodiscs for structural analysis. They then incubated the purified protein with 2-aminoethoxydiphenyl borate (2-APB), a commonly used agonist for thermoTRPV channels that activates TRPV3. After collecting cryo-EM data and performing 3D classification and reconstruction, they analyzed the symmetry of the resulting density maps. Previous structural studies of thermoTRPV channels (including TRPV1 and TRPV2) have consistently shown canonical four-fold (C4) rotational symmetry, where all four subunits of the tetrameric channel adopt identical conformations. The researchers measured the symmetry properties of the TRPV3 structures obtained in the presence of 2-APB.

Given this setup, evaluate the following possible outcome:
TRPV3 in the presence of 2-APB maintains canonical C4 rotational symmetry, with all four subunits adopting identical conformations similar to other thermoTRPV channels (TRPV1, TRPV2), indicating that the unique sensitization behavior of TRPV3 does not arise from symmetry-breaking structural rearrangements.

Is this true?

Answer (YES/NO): NO